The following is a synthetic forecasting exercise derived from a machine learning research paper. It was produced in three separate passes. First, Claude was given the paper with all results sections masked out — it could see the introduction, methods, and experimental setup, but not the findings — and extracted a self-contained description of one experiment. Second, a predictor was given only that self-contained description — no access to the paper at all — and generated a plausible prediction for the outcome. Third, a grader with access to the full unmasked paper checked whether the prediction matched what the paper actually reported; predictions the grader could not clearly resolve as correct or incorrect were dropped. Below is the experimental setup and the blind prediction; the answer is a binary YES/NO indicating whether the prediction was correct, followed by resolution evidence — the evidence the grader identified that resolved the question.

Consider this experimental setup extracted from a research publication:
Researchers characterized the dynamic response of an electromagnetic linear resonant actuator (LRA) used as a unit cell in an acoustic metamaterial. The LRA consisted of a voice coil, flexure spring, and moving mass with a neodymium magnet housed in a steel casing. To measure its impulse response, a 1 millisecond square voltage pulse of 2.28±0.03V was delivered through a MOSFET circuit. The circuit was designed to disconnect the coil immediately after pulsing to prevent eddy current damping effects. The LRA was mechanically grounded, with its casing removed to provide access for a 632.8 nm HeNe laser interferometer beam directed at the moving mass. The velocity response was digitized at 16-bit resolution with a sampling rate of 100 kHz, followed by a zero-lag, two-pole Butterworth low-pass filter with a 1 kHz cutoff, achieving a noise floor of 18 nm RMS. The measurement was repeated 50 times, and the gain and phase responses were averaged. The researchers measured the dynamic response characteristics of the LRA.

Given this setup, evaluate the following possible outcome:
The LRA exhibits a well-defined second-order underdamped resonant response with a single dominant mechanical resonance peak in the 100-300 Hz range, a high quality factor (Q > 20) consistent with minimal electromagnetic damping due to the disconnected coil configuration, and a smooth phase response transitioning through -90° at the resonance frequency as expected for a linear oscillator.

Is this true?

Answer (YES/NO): NO